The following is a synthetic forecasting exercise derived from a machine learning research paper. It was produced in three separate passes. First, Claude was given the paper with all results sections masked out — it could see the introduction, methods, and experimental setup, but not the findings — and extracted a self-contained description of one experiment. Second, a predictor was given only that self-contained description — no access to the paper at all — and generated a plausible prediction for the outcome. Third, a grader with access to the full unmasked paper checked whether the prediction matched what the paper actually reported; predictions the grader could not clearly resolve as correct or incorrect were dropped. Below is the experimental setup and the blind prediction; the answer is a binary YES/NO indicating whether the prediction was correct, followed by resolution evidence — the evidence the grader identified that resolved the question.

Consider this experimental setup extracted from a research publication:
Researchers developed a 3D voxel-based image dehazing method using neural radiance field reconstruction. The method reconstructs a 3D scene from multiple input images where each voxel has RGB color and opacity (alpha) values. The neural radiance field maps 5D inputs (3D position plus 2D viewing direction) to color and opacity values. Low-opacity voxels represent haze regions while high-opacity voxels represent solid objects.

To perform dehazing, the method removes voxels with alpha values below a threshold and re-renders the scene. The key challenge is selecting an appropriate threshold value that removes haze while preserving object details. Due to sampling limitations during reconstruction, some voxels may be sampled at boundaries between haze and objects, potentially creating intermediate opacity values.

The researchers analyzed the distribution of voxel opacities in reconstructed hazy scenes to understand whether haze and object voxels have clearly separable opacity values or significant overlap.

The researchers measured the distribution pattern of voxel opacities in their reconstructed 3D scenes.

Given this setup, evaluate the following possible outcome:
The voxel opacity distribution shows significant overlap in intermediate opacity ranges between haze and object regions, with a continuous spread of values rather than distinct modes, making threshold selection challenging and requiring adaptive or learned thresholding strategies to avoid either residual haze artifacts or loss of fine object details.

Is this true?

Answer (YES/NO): NO